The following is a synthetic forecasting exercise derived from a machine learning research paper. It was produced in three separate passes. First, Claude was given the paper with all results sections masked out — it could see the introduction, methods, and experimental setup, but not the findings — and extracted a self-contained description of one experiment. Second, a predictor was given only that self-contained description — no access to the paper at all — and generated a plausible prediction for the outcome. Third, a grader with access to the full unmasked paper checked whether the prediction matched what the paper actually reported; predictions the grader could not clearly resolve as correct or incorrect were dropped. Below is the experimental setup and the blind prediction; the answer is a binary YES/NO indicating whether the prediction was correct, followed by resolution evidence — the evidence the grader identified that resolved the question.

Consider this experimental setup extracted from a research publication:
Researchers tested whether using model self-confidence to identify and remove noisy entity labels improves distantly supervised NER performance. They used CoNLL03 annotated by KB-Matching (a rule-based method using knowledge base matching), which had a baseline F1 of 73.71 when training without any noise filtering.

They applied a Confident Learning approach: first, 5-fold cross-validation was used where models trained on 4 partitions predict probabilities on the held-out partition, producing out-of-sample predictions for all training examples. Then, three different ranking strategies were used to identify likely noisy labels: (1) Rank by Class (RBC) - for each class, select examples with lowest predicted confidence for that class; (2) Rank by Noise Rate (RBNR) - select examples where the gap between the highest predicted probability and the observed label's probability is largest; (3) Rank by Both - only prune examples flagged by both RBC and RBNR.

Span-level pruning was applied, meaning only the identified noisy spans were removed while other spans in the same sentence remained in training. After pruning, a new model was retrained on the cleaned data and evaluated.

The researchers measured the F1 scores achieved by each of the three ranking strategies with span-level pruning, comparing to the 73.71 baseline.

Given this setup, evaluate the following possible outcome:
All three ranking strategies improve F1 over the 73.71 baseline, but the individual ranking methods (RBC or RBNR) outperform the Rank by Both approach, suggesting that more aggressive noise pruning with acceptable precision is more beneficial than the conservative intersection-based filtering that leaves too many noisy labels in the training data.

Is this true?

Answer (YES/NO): NO